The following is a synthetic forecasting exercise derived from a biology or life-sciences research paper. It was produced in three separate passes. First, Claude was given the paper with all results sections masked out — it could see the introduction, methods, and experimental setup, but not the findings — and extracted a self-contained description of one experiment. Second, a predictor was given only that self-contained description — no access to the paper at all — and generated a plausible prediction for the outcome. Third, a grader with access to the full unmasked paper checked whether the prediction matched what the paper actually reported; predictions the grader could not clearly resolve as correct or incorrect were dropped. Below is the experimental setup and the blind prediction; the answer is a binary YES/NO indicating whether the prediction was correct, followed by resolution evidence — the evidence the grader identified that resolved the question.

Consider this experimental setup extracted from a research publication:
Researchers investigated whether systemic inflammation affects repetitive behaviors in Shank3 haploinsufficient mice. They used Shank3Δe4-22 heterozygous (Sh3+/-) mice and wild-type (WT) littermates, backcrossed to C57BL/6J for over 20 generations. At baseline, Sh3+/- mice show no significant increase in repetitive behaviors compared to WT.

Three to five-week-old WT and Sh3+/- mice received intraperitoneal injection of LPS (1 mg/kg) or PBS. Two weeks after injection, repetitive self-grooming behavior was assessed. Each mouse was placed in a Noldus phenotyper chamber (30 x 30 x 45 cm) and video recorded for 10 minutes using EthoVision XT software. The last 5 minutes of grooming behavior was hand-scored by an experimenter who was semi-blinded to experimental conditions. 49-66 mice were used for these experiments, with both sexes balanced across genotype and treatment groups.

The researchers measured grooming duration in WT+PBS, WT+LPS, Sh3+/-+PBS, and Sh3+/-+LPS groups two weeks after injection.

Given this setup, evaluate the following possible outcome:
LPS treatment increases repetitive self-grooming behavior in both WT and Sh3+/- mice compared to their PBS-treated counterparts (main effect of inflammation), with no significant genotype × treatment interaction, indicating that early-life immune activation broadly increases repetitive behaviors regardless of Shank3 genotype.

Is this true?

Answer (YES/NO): NO